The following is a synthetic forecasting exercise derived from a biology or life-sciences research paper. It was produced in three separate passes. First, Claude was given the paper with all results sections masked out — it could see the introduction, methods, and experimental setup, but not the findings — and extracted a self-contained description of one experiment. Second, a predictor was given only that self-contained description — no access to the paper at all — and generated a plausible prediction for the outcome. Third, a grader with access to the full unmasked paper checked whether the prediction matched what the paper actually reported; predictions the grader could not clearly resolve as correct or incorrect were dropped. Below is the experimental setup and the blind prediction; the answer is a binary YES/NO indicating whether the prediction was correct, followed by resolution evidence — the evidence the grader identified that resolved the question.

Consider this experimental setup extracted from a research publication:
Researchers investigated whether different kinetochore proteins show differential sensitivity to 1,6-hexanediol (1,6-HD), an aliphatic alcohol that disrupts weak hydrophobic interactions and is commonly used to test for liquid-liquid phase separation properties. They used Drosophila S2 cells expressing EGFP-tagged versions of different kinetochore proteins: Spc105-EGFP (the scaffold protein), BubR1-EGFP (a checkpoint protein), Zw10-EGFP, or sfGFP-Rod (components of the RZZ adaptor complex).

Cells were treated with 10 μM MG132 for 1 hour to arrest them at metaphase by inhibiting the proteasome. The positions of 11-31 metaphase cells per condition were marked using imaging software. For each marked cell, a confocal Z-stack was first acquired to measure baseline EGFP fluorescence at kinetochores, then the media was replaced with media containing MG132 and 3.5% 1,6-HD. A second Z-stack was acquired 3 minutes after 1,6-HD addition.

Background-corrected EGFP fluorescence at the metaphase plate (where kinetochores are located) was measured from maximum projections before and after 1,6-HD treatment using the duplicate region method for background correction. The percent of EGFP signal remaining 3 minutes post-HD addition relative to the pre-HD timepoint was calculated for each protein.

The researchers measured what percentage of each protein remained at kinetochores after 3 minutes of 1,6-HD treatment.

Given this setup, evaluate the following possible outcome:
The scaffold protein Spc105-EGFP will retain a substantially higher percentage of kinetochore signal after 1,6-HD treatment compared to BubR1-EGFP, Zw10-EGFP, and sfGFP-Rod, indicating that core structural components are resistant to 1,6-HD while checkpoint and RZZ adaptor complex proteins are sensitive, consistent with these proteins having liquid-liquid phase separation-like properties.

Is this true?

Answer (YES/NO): YES